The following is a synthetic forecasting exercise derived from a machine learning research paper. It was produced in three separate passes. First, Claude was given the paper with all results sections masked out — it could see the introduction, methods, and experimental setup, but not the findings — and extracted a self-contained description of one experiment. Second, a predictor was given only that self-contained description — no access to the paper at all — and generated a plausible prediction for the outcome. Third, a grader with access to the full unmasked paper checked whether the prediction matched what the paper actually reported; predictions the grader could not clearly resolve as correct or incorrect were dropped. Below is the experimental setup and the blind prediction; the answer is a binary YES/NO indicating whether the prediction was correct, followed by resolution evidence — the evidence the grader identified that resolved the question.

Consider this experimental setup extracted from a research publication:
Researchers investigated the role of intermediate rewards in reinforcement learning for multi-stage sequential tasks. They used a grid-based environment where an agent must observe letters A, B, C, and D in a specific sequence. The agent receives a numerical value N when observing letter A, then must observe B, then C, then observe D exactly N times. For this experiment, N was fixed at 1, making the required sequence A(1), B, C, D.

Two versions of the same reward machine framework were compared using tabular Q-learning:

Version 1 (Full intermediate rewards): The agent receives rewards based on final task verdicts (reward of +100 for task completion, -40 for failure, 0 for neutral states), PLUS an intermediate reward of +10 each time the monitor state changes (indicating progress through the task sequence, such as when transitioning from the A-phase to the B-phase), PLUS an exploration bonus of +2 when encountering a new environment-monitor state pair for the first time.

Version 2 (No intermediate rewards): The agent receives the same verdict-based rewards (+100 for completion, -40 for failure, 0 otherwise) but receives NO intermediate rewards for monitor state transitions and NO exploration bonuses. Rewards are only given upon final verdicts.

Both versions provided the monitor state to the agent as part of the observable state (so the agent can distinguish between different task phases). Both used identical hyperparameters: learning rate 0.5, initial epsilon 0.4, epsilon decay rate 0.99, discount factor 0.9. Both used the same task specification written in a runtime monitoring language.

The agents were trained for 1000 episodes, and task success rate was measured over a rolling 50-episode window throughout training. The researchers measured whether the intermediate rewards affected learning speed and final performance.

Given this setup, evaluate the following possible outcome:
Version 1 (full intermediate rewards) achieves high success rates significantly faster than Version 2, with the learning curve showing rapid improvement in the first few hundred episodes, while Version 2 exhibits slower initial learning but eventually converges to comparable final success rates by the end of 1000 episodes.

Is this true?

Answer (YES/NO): NO